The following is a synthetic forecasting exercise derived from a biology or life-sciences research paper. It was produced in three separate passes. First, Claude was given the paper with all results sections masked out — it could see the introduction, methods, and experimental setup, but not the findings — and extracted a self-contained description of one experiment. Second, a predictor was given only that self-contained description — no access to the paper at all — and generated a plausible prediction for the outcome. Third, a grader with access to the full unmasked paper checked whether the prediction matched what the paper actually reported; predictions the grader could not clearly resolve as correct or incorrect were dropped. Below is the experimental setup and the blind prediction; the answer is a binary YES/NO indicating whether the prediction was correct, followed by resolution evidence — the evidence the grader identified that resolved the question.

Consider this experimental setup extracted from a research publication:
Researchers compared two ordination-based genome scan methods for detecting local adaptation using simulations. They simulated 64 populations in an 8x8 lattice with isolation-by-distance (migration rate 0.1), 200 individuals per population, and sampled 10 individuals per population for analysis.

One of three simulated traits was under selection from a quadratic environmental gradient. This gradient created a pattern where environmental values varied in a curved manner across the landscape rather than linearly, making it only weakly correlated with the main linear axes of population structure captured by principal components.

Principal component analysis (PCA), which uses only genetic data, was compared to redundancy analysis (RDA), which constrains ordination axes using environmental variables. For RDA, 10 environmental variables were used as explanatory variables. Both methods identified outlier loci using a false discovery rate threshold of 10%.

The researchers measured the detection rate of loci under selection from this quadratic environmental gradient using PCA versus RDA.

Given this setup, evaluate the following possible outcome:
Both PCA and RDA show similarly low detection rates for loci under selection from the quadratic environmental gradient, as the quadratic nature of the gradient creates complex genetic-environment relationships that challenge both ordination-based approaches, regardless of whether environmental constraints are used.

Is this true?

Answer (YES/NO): NO